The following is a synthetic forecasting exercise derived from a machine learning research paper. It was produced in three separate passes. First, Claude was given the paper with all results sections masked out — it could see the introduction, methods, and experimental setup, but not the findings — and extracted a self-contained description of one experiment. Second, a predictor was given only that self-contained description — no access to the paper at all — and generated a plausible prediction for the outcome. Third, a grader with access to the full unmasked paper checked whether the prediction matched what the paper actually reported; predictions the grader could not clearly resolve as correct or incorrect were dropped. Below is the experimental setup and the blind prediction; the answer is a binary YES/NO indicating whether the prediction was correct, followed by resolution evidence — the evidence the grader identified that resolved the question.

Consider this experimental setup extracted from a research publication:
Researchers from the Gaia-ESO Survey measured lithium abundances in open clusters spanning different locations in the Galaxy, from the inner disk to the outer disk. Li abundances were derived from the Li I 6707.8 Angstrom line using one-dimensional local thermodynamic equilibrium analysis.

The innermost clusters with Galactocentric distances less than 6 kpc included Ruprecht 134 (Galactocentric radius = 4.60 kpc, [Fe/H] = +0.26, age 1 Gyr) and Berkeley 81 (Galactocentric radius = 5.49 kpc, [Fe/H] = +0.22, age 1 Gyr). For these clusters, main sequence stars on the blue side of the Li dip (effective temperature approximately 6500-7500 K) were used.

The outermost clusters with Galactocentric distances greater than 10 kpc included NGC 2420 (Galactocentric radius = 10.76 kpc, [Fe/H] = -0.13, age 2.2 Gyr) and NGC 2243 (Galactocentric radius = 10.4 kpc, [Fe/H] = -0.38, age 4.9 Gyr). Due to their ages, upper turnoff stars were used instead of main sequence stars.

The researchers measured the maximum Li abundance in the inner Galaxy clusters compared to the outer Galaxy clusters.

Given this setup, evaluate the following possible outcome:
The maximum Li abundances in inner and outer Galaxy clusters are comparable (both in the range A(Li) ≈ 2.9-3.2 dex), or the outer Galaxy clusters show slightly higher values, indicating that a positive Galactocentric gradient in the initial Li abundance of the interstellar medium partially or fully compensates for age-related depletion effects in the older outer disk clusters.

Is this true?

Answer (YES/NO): NO